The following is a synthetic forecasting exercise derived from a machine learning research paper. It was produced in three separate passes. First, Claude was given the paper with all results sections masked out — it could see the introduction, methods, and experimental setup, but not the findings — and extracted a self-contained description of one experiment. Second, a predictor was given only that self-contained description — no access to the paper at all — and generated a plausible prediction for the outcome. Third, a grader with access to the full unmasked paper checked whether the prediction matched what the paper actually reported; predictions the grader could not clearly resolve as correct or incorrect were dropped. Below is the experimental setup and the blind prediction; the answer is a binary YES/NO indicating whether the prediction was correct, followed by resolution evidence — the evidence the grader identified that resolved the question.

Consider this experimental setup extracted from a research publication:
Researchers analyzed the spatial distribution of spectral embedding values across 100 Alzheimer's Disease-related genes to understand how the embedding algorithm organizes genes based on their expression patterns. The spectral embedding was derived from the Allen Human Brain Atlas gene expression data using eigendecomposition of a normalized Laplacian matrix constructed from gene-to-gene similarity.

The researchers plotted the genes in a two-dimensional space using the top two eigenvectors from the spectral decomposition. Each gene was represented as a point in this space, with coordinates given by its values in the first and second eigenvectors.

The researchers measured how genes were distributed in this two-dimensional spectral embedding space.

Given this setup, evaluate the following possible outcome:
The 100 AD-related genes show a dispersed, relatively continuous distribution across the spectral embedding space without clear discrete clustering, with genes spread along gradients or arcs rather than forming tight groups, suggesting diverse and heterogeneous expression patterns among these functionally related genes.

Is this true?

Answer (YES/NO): YES